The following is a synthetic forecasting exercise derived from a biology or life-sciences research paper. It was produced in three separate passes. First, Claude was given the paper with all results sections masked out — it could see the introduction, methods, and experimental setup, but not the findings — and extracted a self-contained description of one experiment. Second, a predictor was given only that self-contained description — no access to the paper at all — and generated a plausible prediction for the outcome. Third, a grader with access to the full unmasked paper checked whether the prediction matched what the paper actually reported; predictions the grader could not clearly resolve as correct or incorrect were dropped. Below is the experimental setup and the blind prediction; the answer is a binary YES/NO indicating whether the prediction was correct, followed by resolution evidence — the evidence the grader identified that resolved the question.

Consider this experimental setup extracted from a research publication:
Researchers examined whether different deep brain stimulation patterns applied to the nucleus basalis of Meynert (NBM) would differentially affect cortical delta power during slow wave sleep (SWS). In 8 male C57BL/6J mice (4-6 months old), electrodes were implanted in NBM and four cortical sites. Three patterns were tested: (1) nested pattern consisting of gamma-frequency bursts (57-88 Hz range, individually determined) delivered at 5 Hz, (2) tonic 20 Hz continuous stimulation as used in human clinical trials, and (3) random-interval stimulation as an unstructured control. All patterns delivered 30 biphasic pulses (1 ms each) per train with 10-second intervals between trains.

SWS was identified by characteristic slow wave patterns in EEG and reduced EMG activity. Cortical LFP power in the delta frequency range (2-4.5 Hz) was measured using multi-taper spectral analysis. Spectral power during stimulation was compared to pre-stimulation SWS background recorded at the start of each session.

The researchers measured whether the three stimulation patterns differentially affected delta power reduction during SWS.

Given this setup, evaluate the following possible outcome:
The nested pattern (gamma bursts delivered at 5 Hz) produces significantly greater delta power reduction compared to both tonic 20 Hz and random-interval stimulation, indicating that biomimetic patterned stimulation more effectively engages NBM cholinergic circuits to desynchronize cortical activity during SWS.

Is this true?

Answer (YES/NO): NO